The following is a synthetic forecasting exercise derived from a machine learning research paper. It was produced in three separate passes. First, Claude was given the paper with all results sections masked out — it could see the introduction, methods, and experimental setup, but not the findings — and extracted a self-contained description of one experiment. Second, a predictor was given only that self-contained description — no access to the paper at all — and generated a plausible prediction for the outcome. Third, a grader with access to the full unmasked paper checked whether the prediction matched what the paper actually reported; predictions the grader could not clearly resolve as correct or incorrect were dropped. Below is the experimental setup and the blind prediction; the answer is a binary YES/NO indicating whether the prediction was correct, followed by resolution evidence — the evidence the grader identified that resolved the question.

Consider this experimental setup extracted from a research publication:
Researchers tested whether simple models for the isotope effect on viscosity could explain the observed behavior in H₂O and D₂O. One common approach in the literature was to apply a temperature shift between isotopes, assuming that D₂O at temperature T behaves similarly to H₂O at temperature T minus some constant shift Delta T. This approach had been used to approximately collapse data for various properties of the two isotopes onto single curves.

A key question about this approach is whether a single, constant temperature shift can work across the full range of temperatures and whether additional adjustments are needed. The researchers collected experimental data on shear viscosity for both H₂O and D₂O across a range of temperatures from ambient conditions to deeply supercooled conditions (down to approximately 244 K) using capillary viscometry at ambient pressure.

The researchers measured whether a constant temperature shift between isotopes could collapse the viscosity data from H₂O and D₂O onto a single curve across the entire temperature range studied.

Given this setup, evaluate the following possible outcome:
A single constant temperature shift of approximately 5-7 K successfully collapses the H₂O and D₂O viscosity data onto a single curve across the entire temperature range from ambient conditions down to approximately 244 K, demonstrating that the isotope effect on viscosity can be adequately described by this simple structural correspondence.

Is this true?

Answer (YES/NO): NO